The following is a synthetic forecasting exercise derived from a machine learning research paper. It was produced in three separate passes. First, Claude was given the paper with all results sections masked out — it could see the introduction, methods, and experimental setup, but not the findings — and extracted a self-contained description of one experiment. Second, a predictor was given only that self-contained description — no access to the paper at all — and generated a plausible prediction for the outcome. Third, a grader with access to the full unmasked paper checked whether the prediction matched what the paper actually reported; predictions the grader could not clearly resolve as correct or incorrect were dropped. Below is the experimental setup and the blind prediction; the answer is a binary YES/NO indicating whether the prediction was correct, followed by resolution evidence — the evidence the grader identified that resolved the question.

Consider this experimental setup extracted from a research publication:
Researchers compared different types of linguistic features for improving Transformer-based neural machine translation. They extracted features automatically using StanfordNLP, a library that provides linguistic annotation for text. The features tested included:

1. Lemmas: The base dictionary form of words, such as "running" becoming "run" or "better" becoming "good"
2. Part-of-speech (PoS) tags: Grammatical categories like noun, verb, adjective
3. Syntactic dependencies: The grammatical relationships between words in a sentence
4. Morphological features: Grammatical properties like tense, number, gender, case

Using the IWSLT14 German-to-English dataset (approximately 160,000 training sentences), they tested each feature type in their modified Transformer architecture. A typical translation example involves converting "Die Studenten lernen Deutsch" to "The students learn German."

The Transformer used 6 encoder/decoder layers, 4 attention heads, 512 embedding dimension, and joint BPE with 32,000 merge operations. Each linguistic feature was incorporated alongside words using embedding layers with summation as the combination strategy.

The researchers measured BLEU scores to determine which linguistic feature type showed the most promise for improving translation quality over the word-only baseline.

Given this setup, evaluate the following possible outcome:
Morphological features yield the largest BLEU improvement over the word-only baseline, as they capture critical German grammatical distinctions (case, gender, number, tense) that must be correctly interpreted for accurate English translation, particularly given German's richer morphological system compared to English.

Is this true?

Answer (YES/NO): NO